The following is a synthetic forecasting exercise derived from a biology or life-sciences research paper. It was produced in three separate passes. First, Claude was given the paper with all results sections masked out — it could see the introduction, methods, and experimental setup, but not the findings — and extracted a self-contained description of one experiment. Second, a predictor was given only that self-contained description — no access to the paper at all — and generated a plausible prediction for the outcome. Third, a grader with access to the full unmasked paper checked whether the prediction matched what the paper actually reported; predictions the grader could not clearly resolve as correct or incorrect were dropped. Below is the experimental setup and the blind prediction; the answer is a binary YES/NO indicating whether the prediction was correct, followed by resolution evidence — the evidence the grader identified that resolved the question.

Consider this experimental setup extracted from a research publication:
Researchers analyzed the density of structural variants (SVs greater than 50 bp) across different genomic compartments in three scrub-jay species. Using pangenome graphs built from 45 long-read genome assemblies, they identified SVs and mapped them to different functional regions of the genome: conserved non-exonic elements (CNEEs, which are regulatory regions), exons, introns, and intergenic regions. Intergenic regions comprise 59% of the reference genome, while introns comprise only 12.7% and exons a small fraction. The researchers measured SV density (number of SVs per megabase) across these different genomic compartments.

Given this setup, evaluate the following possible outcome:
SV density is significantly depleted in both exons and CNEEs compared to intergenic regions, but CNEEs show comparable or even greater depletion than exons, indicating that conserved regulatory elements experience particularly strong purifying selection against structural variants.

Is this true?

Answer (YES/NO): NO